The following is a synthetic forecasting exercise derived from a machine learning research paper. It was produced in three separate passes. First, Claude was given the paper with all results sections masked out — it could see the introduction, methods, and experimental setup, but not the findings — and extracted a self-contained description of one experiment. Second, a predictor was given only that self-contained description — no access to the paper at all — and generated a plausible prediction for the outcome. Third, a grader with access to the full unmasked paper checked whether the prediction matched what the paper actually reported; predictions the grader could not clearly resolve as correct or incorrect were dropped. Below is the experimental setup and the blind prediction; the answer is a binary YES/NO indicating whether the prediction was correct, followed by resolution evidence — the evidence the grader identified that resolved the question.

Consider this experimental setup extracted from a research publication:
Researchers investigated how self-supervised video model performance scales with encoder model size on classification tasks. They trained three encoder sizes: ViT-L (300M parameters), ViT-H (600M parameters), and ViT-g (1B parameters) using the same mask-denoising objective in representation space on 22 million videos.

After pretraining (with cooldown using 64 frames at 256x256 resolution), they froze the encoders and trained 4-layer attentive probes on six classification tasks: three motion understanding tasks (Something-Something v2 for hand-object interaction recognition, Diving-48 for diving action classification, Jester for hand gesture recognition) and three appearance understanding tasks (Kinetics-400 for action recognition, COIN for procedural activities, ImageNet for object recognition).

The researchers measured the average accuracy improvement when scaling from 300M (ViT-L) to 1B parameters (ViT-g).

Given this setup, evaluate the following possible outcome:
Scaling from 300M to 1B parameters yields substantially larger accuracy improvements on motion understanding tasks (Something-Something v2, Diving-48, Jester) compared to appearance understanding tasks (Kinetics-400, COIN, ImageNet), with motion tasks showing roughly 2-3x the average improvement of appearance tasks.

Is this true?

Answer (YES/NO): NO